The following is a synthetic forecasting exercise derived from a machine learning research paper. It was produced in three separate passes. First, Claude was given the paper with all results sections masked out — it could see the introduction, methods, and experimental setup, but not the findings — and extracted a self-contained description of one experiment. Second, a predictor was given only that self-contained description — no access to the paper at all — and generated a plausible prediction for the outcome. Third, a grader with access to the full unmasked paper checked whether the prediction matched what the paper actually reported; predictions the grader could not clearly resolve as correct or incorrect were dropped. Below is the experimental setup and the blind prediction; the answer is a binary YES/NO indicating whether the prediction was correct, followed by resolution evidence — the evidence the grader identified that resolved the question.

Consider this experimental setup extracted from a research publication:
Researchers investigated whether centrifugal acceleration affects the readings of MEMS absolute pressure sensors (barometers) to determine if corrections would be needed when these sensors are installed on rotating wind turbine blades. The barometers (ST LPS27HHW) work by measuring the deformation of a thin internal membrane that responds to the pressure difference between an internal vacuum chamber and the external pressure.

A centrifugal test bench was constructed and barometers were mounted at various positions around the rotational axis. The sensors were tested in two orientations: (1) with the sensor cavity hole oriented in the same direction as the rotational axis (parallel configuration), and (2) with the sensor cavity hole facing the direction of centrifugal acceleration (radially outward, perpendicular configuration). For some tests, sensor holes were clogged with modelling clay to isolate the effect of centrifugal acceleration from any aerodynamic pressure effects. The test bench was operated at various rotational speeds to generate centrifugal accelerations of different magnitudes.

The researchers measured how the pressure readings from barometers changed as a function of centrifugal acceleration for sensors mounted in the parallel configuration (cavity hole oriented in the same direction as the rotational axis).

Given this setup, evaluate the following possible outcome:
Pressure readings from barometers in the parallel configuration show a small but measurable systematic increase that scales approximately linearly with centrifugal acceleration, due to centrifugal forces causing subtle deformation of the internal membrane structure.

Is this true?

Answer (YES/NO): NO